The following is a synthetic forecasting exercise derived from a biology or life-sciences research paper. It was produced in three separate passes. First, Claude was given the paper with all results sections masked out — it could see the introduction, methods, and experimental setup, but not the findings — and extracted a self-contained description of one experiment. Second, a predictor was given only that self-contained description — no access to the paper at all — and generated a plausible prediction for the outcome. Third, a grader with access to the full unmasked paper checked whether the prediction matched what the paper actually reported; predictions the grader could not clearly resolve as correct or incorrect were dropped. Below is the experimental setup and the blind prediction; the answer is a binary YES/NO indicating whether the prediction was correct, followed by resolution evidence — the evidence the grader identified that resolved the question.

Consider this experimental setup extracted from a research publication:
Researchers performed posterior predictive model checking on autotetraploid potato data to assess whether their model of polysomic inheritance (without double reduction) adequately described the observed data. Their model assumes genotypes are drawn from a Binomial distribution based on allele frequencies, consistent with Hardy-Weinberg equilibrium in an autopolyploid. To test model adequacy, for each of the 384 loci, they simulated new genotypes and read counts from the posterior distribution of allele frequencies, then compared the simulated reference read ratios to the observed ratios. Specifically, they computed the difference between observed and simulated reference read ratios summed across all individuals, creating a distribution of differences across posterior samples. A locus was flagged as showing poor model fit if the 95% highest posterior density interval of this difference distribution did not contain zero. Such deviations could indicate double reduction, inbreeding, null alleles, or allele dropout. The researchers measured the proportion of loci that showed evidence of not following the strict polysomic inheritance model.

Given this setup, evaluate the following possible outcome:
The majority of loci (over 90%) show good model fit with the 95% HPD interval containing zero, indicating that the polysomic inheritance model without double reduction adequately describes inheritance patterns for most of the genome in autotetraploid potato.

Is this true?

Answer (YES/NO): NO